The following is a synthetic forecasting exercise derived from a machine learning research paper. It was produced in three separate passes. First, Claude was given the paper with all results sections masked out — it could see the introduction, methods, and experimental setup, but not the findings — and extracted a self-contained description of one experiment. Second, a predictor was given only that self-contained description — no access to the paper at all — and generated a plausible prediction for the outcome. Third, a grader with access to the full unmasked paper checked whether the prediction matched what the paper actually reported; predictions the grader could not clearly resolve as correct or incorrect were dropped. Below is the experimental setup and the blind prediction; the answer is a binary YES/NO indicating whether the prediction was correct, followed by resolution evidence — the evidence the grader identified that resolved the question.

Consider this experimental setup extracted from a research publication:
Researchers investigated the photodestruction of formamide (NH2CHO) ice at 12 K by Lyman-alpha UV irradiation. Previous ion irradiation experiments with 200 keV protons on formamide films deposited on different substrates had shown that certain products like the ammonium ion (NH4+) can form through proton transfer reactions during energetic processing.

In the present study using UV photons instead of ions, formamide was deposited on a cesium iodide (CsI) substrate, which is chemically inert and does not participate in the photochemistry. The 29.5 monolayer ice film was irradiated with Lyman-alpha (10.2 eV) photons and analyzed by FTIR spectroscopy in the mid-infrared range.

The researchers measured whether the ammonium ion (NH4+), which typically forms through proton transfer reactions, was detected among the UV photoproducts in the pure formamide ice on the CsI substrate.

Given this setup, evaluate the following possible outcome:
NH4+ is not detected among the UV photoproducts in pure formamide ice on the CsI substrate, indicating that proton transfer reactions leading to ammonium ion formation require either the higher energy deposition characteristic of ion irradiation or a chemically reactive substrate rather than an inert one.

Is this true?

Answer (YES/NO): NO